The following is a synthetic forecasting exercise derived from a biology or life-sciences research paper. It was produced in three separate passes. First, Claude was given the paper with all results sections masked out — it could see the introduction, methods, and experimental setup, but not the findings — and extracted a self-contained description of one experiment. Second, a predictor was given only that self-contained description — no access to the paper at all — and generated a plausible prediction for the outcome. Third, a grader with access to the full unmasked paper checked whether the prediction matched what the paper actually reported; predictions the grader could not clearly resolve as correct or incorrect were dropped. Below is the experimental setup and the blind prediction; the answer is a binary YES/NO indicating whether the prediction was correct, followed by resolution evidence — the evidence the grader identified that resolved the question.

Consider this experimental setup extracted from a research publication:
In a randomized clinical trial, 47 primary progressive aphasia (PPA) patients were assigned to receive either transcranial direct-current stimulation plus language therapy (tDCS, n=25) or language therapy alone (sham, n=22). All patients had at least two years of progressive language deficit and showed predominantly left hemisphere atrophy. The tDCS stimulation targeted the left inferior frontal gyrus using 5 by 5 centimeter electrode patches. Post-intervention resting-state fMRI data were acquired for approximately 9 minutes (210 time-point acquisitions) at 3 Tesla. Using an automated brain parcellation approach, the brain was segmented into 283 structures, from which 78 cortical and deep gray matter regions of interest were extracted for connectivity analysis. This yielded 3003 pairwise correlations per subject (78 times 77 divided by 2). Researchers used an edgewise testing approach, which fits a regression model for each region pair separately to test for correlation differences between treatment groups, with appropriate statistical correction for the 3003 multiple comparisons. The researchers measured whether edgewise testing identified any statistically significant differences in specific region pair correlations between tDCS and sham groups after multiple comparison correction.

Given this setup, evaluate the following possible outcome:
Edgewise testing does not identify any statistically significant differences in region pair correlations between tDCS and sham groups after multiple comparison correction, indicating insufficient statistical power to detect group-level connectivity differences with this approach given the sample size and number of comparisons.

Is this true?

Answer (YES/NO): YES